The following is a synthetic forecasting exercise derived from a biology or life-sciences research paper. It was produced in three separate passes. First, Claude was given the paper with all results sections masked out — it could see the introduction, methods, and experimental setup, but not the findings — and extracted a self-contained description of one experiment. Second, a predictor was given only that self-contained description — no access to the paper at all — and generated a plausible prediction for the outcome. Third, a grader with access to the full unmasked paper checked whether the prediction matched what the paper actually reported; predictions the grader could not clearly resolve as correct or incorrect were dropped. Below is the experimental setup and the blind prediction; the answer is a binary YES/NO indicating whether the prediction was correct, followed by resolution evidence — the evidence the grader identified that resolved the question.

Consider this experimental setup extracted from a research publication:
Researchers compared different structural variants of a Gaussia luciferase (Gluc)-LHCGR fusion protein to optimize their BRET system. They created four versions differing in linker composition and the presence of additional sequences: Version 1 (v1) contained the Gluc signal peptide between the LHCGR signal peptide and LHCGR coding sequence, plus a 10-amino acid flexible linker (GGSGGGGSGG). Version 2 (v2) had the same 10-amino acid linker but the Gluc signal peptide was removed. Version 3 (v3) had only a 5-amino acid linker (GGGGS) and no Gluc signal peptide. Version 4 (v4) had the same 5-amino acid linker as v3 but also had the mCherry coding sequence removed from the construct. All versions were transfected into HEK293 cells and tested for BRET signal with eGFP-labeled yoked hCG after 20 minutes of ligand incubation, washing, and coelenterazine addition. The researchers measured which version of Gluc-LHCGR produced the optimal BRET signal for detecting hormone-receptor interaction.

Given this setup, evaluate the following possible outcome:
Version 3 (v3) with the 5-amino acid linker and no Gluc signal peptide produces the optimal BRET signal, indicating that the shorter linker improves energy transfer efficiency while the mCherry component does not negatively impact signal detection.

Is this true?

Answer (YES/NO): NO